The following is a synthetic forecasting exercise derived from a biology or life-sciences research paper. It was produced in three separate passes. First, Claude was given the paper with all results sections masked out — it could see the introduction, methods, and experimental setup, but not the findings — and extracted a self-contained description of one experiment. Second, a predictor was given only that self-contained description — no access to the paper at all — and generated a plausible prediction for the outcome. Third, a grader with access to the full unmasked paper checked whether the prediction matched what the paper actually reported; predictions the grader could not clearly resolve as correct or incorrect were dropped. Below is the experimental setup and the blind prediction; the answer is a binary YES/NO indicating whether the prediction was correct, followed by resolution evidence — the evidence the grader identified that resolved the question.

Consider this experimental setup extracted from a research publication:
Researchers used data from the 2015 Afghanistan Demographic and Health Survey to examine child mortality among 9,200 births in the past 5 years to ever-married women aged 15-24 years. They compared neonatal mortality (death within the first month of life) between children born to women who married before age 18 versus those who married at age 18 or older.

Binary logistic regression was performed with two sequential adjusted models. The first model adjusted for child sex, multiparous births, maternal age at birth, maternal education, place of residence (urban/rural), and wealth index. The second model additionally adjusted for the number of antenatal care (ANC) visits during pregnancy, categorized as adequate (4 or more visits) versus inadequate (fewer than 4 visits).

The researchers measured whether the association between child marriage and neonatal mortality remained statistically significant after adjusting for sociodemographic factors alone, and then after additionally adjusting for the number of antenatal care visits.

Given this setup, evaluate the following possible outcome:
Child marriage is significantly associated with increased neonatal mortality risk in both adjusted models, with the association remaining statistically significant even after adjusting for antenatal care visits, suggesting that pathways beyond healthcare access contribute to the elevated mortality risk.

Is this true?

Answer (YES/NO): NO